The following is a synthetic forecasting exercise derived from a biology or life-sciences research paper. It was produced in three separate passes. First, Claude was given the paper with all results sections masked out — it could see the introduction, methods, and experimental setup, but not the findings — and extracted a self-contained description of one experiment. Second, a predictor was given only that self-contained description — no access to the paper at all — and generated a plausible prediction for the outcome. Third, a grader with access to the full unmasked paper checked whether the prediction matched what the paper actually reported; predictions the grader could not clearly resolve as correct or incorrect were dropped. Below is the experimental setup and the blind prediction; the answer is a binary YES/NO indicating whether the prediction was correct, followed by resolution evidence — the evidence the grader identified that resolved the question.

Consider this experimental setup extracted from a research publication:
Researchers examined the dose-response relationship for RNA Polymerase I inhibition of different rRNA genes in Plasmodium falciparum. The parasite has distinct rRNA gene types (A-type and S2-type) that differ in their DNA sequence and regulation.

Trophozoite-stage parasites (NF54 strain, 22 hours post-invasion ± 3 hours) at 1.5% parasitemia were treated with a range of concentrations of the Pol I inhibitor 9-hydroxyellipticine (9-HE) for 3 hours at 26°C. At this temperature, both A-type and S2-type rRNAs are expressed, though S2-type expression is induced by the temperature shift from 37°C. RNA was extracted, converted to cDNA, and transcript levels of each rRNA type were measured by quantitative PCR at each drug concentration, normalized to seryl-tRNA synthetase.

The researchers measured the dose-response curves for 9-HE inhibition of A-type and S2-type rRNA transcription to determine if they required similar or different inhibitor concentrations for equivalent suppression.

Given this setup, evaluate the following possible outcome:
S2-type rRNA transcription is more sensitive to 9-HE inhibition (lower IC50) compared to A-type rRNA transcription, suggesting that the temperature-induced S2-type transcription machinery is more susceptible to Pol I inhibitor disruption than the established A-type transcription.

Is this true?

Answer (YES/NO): NO